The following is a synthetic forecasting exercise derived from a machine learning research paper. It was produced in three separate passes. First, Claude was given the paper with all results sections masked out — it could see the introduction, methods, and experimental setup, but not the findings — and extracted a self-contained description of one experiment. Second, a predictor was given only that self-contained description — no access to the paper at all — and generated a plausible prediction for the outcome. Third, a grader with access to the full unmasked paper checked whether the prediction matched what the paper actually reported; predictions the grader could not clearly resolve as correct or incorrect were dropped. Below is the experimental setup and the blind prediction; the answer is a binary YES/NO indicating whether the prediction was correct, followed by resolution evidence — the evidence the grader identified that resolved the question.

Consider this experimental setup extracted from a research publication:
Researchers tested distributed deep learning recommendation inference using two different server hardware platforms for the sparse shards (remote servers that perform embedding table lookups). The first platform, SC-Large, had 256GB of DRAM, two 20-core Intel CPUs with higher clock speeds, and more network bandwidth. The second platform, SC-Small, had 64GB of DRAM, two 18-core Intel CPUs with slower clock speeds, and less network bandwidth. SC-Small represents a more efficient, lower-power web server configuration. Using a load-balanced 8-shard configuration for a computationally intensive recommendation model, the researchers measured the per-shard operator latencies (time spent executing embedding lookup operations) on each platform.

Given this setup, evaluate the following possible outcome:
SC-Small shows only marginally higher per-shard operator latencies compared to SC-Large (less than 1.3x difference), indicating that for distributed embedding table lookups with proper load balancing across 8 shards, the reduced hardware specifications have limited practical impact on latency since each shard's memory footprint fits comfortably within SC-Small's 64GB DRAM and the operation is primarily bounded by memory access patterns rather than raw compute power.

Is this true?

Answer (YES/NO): YES